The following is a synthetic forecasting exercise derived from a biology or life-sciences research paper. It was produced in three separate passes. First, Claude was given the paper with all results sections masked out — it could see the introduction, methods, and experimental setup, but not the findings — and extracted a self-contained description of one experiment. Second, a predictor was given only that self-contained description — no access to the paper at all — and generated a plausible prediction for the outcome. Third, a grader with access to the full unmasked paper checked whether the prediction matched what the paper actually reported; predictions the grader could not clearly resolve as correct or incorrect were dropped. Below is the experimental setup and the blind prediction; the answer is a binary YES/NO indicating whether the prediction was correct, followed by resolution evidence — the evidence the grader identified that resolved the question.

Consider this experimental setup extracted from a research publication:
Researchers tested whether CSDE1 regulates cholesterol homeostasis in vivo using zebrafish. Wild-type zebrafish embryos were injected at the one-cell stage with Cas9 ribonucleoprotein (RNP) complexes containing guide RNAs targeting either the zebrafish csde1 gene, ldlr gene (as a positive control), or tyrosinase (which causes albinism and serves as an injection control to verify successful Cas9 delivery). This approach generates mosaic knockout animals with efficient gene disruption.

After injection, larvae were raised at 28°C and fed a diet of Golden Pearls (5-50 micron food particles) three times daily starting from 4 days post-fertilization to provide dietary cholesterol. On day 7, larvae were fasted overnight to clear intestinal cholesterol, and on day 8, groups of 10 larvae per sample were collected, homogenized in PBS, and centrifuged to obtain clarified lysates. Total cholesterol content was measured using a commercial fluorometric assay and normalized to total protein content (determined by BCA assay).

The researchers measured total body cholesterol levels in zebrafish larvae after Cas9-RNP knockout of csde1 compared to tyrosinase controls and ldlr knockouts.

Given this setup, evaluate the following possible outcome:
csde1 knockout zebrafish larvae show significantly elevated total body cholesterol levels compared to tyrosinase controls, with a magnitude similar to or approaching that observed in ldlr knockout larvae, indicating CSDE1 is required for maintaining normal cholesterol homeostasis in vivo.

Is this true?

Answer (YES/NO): NO